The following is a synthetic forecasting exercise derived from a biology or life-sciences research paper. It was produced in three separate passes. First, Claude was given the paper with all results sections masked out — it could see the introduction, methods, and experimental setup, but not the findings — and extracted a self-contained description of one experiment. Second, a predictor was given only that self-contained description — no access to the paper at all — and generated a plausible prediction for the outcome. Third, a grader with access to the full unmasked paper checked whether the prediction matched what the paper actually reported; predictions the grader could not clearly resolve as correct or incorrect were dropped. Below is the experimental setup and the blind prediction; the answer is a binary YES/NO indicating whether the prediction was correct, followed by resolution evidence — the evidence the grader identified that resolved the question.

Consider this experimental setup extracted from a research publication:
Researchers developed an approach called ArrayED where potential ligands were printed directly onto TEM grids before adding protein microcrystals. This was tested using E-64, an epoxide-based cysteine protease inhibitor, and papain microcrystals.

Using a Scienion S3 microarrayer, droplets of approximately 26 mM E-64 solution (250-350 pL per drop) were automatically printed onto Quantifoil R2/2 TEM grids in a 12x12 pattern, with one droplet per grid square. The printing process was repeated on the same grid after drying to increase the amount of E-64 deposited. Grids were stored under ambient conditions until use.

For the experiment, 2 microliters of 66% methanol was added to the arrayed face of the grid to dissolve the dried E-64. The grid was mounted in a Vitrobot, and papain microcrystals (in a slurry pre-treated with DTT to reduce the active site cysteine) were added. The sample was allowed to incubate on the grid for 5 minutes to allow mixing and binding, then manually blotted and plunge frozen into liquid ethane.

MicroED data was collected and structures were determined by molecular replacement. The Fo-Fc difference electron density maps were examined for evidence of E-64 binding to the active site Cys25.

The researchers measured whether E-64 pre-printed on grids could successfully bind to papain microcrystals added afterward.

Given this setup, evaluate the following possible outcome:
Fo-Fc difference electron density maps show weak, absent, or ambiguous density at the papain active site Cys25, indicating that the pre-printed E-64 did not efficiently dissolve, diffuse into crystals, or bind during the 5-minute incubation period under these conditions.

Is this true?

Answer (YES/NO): NO